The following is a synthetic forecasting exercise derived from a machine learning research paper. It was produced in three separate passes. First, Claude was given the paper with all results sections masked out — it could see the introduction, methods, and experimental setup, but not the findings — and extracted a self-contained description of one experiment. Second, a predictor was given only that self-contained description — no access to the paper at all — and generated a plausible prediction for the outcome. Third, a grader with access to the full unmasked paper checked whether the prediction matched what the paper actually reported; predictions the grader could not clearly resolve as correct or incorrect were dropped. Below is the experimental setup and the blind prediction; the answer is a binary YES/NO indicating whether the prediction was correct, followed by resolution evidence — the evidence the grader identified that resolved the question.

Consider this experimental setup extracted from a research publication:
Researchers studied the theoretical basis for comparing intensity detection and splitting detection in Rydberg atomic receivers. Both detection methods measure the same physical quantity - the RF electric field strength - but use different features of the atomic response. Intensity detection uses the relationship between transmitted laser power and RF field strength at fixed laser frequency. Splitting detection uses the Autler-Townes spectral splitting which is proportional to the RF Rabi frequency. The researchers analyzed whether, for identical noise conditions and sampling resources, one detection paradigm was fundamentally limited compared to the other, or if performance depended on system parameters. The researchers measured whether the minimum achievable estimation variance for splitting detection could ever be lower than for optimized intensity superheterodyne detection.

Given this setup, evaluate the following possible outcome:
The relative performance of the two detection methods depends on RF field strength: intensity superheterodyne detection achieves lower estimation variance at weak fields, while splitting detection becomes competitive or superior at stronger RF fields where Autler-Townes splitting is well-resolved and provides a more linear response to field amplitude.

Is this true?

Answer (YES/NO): YES